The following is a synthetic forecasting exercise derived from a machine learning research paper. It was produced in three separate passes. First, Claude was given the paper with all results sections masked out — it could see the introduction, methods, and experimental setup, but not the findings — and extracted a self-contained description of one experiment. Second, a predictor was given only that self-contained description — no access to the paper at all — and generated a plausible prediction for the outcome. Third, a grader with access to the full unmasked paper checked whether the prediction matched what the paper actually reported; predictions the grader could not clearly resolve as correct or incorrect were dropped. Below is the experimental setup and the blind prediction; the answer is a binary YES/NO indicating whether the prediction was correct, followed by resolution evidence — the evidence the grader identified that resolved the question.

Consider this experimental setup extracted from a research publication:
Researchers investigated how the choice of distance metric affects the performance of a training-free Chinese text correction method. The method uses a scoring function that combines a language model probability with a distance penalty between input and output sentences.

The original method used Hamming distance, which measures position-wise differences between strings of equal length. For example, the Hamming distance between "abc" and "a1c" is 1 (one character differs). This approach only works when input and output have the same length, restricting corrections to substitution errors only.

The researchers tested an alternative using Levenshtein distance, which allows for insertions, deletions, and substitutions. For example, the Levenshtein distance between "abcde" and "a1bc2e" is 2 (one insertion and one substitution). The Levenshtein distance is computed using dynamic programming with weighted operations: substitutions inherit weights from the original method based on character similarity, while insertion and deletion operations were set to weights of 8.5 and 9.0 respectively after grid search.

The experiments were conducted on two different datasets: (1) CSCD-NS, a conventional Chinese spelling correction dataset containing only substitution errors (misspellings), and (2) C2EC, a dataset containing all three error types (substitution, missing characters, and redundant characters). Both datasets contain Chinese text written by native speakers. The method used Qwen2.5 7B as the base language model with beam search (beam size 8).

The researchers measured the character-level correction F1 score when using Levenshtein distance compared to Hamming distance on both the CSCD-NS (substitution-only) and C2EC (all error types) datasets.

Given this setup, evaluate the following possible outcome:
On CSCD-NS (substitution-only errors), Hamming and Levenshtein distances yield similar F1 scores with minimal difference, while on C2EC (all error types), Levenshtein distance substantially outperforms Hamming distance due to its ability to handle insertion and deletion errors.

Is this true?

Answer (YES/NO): NO